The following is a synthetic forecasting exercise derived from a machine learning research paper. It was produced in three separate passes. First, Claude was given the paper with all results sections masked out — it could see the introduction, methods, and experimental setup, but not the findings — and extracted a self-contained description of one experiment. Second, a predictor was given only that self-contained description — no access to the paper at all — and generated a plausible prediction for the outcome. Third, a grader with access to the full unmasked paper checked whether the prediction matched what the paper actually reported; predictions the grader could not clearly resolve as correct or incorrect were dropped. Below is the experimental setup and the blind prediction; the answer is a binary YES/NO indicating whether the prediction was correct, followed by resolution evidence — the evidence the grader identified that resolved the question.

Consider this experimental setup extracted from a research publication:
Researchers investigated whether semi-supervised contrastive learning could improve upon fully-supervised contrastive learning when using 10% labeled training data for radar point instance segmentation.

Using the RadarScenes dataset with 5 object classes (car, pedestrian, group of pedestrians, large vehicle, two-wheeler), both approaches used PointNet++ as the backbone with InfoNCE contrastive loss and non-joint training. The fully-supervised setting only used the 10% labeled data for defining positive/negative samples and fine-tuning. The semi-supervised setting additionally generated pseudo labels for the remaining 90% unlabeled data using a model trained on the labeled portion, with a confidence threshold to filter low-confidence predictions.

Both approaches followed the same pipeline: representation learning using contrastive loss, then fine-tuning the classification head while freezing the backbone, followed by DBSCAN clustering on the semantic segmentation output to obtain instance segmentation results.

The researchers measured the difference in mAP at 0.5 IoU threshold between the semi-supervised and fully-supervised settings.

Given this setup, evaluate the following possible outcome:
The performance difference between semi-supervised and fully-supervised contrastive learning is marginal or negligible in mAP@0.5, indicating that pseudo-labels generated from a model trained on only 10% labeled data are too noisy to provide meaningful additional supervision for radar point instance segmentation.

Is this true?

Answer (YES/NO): NO